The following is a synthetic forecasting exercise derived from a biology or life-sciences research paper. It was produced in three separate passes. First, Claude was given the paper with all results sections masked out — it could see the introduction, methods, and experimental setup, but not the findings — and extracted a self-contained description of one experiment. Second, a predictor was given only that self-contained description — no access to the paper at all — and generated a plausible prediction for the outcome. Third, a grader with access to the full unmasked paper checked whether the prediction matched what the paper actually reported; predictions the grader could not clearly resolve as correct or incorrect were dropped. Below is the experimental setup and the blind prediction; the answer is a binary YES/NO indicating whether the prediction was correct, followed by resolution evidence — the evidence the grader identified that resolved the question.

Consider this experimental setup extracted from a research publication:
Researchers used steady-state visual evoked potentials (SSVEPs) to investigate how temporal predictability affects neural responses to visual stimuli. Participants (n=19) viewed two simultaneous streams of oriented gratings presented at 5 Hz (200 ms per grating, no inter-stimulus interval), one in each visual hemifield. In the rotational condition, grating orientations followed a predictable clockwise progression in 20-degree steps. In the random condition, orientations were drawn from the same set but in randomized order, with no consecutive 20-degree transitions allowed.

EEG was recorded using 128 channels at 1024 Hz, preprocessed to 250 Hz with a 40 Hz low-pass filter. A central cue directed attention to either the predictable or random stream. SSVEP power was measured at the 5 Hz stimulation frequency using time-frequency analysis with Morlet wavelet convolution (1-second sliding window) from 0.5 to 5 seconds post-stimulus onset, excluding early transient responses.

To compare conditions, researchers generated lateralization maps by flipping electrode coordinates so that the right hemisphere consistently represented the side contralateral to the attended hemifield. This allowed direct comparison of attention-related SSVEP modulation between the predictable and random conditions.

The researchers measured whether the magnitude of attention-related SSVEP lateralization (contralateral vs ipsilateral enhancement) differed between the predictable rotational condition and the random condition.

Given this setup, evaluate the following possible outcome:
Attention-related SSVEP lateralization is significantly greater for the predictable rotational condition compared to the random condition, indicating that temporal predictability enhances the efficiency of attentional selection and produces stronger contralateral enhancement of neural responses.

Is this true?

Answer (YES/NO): NO